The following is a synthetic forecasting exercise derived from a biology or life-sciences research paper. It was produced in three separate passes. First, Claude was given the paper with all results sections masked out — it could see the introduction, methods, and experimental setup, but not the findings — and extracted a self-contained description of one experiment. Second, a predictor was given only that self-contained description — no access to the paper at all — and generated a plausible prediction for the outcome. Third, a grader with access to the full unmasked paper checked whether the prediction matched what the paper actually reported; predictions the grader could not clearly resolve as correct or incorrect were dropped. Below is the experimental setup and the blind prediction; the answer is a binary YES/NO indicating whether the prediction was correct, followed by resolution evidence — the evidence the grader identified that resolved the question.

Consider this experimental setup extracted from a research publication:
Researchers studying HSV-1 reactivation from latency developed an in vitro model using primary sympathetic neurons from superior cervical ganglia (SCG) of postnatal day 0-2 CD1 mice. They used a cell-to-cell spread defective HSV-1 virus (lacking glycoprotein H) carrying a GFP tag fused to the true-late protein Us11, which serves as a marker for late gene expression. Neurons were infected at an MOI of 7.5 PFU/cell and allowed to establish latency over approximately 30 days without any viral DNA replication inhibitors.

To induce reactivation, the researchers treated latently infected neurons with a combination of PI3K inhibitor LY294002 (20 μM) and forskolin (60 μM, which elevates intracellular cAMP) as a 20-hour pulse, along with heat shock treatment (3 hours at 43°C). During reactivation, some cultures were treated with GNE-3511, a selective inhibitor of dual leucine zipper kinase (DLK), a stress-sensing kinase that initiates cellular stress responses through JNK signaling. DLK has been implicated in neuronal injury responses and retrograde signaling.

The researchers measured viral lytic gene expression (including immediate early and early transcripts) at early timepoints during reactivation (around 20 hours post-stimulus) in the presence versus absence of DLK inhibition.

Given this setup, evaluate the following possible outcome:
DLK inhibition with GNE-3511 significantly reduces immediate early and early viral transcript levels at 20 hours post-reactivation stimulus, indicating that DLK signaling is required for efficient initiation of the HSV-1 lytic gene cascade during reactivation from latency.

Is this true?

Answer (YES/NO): YES